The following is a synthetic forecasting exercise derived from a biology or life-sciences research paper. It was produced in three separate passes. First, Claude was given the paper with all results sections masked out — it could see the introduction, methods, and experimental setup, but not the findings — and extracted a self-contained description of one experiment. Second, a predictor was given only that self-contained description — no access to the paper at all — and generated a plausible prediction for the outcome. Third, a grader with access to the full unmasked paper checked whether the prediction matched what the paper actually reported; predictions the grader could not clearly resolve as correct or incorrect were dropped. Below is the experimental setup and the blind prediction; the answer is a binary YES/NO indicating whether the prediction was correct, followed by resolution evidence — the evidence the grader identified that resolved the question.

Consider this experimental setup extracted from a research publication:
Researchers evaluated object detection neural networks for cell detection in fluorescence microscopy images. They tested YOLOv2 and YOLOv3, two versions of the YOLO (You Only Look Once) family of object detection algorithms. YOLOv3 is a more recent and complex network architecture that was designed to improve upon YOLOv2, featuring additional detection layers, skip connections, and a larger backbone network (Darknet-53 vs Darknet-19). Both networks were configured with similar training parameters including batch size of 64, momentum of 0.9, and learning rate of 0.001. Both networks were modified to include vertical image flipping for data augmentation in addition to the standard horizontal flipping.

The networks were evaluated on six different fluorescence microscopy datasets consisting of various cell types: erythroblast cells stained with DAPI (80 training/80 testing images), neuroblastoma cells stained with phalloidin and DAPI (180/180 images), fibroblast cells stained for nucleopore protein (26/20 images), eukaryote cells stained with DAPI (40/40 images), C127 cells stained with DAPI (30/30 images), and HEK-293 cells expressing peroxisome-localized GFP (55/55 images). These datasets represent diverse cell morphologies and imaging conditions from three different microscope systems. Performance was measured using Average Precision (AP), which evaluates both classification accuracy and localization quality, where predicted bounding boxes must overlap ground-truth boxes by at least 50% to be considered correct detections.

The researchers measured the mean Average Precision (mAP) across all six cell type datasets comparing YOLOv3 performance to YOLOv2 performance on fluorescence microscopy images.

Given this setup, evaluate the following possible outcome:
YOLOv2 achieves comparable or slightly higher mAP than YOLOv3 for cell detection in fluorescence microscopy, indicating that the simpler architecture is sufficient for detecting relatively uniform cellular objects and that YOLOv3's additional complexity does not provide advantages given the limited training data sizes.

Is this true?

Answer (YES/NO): NO